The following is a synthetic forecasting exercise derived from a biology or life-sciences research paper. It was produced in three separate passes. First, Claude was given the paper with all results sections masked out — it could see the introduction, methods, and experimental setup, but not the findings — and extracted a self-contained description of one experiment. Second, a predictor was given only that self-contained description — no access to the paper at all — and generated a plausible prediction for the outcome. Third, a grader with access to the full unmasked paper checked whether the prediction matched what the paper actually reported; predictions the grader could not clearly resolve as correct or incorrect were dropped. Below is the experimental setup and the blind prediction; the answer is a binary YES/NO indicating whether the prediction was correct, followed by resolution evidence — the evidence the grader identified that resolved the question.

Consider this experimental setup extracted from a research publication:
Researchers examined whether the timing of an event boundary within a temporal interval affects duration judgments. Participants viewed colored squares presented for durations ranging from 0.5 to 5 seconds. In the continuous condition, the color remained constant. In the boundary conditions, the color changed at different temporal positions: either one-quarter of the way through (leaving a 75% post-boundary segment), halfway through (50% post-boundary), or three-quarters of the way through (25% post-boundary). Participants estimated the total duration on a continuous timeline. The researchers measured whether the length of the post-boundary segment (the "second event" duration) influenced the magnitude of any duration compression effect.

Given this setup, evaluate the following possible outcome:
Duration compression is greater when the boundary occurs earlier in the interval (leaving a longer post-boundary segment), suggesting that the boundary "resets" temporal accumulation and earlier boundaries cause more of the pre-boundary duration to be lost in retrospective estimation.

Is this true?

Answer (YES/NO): NO